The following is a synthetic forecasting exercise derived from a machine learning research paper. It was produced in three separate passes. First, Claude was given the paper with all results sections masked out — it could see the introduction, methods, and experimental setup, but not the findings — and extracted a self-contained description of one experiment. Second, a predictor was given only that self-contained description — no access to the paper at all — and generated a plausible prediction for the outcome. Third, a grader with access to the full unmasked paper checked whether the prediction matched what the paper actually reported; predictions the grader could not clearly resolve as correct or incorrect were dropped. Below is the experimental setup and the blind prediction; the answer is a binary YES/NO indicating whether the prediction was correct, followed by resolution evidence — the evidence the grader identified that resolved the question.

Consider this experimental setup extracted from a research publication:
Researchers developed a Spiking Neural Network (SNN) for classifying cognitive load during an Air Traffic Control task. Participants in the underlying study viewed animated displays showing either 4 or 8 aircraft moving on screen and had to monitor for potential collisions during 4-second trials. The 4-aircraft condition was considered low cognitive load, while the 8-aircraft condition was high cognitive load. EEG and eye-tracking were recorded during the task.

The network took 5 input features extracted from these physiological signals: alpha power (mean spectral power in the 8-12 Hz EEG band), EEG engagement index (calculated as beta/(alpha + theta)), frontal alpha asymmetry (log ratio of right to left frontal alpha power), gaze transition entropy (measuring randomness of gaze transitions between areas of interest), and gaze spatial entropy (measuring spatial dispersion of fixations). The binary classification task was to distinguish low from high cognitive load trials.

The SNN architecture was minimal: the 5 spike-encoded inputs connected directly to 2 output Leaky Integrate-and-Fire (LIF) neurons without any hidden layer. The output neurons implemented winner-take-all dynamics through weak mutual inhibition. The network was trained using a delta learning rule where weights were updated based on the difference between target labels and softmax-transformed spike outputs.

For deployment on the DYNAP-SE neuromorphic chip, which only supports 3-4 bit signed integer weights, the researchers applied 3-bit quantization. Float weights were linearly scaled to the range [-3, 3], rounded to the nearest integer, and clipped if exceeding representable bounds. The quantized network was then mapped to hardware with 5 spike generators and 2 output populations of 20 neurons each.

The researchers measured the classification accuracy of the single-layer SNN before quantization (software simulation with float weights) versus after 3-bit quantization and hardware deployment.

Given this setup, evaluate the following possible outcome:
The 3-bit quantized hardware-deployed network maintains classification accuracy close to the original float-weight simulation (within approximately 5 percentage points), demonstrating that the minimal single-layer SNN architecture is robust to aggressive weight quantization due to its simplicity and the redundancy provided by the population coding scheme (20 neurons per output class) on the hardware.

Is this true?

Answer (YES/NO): NO